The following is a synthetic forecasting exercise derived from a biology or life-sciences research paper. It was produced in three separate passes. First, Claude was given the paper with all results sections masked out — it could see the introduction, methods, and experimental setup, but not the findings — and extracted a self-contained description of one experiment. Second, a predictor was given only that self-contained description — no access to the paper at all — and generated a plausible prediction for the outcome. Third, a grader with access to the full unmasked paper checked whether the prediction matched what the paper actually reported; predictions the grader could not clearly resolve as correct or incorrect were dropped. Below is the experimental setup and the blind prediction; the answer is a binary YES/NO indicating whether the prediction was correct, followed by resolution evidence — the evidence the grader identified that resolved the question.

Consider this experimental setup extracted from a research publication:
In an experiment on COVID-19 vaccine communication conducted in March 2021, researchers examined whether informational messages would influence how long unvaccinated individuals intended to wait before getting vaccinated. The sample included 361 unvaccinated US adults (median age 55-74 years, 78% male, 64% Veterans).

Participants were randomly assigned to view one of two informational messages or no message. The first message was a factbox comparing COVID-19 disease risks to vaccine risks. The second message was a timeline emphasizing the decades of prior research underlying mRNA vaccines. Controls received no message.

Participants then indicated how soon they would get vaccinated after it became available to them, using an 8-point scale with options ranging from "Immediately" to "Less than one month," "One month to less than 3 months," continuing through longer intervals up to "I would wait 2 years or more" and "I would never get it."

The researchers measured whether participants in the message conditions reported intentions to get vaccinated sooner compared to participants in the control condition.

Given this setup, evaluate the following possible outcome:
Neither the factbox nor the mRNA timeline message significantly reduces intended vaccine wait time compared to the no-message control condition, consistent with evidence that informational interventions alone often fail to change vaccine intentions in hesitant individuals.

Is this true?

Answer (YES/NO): YES